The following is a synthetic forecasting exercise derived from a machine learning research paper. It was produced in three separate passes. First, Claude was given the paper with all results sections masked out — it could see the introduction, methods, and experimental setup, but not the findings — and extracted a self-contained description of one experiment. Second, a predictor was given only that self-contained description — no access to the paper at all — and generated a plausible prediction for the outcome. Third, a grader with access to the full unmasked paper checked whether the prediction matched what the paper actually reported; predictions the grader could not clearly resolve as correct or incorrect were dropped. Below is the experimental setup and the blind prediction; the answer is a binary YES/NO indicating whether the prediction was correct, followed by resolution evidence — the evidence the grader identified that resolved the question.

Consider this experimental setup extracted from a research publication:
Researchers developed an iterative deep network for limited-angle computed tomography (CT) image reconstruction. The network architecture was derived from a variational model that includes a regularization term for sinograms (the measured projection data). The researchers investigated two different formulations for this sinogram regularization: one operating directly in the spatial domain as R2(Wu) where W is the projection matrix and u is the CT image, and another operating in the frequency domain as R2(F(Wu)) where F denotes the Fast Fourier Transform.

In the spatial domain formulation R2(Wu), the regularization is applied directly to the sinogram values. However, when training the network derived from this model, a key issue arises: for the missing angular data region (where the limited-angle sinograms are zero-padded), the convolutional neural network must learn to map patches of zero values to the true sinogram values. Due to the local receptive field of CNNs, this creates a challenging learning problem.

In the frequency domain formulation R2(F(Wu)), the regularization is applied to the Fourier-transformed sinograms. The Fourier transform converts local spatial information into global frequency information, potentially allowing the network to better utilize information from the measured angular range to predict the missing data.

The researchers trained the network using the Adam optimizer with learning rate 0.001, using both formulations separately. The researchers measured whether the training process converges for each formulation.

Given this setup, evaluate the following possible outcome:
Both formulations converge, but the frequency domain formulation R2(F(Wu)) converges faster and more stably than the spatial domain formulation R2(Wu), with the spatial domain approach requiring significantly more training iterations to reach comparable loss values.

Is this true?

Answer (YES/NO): NO